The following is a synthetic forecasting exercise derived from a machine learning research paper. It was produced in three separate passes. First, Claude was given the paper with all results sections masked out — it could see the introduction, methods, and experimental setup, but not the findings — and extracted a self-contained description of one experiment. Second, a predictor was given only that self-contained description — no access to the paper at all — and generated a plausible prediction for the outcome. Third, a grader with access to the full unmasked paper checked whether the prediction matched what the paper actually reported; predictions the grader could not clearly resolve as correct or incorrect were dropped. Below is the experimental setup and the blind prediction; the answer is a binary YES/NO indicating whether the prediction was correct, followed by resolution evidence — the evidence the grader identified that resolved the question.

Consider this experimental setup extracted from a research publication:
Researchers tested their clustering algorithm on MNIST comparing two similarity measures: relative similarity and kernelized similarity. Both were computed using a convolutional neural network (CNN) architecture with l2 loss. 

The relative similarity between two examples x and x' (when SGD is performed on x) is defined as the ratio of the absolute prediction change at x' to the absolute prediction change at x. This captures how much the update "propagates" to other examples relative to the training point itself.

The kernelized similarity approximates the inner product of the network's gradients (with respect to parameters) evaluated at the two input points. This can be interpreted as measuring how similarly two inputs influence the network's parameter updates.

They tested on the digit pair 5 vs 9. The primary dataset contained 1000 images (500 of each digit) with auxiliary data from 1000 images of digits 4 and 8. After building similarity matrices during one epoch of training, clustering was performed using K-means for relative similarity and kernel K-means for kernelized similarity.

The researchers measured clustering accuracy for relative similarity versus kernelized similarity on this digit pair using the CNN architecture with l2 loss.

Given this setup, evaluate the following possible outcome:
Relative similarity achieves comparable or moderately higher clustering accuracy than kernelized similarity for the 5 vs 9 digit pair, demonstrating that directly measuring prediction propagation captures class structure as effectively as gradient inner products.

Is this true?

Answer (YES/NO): NO